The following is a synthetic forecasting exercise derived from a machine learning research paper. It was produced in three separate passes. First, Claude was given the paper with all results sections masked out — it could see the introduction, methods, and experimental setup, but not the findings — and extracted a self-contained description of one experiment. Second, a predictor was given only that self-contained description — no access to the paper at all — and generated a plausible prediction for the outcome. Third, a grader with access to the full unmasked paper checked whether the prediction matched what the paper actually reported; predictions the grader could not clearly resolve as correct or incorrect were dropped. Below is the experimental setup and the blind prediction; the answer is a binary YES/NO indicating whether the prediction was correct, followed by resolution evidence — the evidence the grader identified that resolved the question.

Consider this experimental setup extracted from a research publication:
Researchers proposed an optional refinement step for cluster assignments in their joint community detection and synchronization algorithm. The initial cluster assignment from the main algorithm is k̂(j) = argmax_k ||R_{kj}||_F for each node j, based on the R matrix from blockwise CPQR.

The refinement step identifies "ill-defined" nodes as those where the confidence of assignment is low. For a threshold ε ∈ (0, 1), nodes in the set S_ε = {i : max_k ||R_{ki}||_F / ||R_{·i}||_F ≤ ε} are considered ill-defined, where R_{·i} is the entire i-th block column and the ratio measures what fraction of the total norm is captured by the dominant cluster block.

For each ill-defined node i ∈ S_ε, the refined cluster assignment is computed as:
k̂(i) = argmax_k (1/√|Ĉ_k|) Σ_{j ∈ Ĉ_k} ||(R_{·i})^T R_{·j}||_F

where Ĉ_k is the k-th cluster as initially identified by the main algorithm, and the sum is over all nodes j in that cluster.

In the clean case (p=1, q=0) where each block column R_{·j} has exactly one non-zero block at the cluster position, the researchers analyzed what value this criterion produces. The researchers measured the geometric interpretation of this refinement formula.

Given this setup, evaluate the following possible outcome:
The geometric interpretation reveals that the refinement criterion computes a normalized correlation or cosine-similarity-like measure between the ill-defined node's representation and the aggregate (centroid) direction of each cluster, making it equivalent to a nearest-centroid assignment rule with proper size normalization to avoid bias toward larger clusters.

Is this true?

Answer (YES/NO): NO